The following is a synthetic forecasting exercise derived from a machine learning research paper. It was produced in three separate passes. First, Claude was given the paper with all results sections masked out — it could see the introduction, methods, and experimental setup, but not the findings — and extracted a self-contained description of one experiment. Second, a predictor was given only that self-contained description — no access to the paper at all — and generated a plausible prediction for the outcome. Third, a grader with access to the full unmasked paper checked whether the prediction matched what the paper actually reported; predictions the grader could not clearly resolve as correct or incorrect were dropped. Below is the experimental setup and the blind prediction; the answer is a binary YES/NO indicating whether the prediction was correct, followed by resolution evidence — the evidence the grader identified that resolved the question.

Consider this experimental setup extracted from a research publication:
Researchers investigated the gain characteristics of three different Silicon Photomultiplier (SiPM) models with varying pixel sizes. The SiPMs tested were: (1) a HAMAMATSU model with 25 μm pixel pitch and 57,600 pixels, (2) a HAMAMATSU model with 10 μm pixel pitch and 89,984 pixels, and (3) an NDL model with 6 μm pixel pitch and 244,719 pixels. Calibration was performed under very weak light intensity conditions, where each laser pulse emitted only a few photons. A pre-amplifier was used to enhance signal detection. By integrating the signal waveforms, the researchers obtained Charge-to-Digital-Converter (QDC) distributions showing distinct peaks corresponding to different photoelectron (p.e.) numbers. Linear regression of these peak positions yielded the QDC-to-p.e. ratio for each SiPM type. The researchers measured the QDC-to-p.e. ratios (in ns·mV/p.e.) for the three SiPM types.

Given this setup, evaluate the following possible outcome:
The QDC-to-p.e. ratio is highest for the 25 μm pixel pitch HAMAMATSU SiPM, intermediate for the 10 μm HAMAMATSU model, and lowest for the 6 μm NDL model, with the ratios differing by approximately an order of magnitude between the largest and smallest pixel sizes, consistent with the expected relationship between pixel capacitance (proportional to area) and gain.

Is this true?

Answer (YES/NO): NO